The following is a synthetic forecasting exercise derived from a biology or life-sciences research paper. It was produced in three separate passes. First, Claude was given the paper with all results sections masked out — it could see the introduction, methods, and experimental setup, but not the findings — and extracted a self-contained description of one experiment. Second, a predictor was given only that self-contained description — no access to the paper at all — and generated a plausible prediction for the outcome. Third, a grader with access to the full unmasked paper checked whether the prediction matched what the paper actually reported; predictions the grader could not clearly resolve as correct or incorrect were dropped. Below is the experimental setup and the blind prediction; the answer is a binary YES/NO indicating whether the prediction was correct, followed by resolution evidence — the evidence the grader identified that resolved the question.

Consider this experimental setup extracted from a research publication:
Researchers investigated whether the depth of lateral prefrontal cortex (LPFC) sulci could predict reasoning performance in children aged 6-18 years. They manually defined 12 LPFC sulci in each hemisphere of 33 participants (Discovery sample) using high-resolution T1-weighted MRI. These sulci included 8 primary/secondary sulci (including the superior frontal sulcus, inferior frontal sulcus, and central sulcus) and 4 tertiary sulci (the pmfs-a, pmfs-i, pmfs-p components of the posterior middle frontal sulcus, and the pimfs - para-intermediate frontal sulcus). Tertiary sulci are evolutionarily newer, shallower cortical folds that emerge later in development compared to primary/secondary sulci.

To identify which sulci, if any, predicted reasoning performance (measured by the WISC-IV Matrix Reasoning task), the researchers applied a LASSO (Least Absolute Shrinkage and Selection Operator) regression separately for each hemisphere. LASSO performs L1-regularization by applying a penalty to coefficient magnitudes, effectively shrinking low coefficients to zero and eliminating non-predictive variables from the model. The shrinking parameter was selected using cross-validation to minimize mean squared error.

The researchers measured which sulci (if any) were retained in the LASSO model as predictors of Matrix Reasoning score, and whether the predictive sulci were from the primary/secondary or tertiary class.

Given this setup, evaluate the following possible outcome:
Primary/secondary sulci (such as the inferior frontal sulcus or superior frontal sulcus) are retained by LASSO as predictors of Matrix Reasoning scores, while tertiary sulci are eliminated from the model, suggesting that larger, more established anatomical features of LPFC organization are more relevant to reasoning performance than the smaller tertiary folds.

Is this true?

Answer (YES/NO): NO